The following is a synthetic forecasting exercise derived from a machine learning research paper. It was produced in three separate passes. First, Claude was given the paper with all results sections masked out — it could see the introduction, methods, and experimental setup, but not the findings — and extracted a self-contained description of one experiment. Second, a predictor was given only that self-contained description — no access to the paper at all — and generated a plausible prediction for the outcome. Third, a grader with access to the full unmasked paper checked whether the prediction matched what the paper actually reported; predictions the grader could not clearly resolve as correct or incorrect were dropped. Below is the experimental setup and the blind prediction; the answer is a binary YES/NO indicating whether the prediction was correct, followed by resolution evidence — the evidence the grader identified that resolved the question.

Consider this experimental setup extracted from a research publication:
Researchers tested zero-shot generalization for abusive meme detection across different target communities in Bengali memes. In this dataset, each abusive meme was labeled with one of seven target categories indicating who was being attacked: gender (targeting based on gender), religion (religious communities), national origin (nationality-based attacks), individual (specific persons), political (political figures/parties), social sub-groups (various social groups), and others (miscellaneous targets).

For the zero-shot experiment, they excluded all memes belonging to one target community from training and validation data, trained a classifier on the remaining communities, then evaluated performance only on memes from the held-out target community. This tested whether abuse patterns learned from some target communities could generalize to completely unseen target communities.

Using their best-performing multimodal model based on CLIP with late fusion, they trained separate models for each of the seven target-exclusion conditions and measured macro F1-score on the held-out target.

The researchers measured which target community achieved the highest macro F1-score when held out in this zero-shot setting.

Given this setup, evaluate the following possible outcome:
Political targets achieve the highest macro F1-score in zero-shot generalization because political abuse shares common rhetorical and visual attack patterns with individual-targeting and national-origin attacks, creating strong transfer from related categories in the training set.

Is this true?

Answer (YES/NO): NO